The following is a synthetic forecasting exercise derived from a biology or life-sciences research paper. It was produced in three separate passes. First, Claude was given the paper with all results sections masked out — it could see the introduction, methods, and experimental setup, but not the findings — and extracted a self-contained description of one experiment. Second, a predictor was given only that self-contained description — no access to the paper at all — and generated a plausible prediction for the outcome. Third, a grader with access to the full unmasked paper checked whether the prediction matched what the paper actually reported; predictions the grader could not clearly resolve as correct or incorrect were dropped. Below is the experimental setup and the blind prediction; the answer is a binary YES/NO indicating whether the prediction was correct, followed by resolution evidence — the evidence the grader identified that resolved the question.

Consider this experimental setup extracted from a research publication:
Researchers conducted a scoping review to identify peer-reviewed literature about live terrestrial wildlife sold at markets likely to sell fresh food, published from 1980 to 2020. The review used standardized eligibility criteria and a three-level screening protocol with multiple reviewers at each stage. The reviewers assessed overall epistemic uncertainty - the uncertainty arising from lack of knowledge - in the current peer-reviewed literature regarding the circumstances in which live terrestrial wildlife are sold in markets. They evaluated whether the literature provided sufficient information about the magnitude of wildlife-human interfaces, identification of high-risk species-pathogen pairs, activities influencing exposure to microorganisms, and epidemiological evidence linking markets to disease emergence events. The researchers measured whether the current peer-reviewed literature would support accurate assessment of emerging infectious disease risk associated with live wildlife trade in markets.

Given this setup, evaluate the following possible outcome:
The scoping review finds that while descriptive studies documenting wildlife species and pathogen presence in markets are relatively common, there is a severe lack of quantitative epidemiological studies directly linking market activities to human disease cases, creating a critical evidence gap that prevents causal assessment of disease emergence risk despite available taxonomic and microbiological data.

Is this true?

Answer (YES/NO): NO